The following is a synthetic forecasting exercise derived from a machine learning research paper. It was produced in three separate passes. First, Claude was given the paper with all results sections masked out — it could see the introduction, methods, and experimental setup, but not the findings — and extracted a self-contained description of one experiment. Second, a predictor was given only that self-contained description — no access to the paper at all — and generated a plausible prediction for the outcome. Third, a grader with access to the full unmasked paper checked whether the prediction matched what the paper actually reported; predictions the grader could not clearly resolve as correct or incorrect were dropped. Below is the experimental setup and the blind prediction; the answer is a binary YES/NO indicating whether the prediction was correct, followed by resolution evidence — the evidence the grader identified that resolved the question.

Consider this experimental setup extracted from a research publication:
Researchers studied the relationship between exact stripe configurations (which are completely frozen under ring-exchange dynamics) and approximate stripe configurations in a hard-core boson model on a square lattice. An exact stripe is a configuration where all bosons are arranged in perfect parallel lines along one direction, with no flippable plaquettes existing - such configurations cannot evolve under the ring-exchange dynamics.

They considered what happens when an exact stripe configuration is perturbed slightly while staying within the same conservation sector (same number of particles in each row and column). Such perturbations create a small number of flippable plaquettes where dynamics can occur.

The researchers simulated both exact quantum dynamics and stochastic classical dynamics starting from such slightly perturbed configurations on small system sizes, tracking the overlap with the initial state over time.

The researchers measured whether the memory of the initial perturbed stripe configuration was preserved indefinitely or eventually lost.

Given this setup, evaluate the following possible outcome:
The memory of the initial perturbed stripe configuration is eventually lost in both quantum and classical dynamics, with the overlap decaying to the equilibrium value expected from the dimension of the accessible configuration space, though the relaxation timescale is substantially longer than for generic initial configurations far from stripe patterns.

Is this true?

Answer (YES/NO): NO